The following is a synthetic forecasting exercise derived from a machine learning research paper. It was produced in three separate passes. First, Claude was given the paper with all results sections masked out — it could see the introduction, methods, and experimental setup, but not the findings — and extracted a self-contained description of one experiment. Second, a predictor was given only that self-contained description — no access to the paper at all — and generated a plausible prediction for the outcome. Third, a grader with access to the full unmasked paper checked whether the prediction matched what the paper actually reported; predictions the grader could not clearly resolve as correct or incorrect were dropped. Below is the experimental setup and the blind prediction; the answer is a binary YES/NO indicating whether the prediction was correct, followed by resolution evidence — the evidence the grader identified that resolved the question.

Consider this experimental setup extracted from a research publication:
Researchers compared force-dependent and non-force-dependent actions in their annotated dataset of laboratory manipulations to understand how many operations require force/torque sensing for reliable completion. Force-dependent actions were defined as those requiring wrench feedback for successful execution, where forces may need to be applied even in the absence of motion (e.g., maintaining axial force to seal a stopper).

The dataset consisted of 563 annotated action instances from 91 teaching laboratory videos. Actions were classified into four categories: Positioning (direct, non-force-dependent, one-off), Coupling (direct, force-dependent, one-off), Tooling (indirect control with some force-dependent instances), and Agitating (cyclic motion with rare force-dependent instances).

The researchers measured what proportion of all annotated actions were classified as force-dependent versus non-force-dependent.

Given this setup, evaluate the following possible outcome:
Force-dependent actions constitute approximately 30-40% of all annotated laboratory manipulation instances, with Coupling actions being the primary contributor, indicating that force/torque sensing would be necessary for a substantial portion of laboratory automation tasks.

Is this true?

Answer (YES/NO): NO